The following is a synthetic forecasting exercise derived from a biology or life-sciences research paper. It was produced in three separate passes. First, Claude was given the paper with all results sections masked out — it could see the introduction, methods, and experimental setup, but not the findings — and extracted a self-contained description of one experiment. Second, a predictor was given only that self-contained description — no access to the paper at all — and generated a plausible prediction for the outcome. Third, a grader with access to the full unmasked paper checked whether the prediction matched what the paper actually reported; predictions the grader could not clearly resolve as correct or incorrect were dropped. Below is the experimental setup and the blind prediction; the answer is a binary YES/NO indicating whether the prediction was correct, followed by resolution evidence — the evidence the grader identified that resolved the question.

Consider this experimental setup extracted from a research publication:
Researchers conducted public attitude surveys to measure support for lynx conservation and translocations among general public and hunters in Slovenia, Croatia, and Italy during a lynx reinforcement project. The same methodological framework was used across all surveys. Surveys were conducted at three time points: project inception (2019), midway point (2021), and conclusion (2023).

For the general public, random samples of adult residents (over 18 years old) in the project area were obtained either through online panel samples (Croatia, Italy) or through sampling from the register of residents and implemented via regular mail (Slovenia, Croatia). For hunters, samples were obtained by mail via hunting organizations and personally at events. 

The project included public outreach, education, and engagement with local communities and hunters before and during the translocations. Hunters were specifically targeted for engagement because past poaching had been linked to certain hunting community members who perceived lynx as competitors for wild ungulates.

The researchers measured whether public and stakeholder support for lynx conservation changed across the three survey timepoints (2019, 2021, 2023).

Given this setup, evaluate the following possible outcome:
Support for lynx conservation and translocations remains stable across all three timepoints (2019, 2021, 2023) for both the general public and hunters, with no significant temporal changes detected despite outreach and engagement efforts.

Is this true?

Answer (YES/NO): NO